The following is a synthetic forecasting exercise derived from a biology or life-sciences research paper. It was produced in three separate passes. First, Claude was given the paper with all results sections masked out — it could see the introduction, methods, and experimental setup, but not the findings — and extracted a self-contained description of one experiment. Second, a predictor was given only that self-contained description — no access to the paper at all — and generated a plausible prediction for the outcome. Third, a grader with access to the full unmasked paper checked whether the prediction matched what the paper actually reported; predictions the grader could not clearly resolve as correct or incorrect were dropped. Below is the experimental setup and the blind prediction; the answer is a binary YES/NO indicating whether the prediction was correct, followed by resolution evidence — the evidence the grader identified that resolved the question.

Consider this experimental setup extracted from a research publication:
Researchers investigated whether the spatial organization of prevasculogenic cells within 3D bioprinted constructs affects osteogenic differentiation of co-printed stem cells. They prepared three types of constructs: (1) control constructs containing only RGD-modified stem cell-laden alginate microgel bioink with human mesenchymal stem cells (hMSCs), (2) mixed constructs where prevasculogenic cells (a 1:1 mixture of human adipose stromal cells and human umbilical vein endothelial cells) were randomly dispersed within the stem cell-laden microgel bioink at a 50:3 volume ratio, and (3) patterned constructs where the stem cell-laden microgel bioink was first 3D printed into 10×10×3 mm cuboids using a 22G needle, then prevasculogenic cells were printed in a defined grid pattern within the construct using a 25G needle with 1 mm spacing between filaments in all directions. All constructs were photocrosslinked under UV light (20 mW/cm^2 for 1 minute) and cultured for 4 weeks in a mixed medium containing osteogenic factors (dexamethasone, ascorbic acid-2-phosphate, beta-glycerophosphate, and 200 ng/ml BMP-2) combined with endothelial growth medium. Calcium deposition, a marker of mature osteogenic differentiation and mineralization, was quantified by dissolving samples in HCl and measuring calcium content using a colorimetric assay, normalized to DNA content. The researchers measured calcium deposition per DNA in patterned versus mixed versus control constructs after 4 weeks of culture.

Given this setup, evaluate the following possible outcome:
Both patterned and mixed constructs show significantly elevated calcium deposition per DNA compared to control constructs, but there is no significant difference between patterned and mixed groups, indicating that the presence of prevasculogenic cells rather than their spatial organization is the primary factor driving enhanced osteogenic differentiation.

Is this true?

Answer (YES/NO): NO